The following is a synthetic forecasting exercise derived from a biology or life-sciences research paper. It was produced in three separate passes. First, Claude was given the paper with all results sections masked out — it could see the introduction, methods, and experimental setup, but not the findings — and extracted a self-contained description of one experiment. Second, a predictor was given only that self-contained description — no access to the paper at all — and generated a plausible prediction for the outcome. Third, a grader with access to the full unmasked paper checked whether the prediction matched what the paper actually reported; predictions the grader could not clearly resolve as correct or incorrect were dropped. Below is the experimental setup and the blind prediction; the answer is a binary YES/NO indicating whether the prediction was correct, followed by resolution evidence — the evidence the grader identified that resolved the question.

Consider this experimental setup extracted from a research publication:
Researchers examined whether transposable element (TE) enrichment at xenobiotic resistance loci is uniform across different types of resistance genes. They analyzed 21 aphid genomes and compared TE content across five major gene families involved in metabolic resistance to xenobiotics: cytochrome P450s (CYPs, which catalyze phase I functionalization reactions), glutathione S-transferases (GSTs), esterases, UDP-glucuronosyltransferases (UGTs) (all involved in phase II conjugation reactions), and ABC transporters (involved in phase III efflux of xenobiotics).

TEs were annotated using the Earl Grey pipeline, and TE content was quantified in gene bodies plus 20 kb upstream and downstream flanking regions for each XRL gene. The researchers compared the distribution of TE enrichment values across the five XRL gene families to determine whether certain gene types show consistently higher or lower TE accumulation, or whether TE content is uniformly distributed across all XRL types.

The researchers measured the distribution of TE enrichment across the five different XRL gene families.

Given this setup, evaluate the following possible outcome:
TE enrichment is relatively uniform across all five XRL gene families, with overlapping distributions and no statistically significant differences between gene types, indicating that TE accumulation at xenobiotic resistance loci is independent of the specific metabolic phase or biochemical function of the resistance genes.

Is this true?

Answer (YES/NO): YES